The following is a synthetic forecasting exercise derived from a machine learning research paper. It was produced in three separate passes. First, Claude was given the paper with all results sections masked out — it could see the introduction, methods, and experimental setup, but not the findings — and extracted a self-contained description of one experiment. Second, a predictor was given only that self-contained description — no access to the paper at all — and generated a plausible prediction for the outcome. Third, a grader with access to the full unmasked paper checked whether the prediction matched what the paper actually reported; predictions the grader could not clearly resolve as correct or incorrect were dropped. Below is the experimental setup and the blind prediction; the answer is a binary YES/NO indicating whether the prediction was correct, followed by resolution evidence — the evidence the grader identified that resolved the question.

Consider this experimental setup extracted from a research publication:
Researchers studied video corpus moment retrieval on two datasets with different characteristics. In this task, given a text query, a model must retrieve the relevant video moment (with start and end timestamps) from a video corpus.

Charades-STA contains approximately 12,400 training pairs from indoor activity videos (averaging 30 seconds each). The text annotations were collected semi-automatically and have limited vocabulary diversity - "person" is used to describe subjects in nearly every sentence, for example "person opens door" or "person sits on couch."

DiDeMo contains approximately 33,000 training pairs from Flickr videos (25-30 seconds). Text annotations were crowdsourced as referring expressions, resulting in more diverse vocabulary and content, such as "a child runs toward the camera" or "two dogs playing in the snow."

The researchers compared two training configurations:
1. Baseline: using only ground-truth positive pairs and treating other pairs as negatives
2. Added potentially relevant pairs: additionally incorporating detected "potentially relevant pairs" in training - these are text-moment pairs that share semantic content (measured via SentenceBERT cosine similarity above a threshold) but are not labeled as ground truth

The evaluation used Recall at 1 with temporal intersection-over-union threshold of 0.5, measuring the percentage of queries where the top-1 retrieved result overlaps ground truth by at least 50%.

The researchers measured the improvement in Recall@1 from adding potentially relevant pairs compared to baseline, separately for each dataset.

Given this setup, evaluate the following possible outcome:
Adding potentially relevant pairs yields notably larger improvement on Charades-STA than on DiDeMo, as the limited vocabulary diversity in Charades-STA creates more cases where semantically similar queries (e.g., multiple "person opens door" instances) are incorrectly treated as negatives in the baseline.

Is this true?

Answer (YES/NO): NO